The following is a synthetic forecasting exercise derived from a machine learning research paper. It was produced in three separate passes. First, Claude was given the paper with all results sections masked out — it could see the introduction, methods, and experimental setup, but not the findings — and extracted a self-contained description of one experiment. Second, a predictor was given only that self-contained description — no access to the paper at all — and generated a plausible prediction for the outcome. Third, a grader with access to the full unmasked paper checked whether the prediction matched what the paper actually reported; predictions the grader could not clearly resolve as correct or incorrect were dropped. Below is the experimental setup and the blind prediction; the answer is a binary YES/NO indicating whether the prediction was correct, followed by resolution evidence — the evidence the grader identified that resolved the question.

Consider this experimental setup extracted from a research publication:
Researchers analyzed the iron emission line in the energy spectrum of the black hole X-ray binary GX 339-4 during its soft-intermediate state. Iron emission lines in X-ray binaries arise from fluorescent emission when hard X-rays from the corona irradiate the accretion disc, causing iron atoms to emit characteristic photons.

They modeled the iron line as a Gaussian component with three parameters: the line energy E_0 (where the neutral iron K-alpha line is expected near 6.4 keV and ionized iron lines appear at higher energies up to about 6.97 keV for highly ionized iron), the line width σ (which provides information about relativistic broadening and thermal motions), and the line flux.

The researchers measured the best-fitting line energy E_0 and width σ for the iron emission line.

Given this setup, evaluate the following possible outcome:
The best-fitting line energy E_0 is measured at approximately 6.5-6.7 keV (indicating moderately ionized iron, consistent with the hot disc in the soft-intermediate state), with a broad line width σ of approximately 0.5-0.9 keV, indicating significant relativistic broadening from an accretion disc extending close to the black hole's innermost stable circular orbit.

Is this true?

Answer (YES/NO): NO